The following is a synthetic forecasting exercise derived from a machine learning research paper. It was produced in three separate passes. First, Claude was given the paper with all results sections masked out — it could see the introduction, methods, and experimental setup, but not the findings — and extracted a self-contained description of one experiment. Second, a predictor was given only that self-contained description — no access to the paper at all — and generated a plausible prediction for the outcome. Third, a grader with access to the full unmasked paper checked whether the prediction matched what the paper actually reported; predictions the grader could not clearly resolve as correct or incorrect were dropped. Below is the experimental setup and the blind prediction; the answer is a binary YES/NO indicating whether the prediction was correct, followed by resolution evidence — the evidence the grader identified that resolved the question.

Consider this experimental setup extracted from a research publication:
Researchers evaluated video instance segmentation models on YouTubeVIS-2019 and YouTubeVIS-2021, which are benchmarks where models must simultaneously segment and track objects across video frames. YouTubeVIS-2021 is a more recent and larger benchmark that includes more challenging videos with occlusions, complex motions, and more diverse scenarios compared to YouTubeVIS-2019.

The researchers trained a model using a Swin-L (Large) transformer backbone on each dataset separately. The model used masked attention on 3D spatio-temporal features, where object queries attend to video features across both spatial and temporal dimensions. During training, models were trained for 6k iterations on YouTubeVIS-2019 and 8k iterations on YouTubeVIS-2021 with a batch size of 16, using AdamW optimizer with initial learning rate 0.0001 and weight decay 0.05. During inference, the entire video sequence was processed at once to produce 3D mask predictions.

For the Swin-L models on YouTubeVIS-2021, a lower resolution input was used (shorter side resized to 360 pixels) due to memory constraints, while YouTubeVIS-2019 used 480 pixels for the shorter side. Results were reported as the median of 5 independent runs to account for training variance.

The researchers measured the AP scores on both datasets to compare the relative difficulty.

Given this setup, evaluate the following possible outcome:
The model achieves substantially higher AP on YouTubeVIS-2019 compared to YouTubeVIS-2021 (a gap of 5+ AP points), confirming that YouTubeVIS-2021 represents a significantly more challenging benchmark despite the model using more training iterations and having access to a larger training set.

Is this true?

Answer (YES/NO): YES